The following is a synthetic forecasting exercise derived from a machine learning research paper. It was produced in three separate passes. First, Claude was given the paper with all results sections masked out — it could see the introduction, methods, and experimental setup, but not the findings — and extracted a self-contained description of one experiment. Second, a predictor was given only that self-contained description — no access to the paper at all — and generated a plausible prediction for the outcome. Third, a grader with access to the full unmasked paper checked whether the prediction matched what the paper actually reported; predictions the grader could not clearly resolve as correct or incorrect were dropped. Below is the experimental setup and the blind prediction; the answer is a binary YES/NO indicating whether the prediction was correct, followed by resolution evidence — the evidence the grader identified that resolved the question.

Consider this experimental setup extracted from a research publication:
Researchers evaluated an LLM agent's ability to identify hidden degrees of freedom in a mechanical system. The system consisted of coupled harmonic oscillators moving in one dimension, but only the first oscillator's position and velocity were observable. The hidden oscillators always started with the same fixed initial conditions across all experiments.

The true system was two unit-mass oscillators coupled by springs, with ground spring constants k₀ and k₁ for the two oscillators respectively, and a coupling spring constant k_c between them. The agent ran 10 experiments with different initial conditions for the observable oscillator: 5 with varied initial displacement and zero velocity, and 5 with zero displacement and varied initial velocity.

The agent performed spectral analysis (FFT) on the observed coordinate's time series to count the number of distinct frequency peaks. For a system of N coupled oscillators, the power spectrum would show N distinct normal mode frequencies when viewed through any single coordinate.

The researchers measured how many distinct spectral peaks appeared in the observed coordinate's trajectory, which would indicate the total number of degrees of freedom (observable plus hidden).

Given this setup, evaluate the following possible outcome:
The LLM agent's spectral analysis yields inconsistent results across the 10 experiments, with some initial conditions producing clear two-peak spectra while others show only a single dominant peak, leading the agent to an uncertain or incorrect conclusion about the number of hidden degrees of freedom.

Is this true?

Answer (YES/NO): NO